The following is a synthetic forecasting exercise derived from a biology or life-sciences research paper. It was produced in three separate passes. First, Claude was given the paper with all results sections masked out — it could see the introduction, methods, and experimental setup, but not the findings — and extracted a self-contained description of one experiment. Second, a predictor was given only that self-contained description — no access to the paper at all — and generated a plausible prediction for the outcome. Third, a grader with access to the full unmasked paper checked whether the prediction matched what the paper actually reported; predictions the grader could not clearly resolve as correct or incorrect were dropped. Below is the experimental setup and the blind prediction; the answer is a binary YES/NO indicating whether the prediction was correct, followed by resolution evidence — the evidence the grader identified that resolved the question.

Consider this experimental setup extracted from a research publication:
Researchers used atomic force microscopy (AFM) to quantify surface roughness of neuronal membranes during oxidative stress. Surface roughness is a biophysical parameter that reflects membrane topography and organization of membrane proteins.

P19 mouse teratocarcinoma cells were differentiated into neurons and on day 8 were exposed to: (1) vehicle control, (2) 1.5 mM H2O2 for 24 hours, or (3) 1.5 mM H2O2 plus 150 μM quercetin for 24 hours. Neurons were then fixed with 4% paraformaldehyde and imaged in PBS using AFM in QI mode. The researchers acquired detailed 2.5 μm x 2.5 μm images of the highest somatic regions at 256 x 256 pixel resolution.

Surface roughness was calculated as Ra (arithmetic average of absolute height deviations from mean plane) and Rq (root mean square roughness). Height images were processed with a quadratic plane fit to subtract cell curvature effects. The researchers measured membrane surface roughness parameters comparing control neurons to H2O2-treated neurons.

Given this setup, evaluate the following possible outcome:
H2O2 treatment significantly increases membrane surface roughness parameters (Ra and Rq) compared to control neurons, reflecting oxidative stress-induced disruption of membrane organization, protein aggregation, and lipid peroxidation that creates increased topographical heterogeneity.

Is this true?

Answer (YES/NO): NO